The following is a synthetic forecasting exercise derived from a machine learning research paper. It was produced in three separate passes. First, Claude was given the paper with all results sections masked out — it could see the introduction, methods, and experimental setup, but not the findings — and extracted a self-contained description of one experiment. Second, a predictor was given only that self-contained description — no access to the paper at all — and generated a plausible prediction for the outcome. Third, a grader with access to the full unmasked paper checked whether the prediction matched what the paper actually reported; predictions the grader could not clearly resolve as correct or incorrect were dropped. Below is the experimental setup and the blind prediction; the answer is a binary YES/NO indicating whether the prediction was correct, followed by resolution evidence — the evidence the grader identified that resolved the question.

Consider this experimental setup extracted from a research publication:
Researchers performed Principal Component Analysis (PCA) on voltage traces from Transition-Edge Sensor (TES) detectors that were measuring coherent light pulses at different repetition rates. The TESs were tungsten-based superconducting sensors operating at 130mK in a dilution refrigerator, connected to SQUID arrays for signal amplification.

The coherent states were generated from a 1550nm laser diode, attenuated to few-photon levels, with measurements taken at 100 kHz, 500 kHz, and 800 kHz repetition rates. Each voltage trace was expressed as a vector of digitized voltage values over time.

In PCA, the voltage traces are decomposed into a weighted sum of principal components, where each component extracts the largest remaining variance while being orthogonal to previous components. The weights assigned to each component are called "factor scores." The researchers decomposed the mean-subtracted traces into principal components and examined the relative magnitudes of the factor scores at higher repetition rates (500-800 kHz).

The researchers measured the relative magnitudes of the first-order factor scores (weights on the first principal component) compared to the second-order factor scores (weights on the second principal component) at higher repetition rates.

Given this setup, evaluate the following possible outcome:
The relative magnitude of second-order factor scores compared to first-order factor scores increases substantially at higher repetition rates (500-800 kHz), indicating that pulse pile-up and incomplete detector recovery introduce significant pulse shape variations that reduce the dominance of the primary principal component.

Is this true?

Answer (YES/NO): NO